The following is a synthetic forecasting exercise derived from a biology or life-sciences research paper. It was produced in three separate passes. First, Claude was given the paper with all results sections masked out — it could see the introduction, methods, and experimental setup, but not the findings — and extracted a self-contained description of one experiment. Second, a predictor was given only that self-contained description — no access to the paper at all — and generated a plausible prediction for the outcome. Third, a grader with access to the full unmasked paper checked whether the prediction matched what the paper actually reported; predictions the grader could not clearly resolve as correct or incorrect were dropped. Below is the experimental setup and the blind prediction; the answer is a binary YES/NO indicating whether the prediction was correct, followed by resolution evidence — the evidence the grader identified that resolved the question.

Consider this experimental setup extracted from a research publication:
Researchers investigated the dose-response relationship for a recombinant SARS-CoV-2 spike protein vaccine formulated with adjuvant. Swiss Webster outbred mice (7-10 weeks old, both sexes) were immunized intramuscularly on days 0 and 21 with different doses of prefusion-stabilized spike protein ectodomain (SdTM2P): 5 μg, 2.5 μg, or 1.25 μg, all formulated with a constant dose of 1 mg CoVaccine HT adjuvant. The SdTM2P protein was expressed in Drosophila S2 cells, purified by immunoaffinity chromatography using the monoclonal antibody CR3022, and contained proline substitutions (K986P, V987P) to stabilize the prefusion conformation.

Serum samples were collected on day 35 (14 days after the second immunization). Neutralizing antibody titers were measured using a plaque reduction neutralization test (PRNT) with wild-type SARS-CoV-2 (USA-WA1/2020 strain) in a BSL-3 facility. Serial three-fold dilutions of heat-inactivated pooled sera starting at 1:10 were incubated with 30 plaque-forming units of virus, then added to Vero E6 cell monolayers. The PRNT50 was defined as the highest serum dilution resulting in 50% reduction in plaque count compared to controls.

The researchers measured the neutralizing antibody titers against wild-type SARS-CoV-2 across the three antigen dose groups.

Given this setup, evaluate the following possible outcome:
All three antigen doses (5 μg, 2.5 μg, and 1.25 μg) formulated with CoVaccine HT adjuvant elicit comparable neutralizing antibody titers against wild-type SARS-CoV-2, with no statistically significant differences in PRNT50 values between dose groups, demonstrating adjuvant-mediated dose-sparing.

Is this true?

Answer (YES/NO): NO